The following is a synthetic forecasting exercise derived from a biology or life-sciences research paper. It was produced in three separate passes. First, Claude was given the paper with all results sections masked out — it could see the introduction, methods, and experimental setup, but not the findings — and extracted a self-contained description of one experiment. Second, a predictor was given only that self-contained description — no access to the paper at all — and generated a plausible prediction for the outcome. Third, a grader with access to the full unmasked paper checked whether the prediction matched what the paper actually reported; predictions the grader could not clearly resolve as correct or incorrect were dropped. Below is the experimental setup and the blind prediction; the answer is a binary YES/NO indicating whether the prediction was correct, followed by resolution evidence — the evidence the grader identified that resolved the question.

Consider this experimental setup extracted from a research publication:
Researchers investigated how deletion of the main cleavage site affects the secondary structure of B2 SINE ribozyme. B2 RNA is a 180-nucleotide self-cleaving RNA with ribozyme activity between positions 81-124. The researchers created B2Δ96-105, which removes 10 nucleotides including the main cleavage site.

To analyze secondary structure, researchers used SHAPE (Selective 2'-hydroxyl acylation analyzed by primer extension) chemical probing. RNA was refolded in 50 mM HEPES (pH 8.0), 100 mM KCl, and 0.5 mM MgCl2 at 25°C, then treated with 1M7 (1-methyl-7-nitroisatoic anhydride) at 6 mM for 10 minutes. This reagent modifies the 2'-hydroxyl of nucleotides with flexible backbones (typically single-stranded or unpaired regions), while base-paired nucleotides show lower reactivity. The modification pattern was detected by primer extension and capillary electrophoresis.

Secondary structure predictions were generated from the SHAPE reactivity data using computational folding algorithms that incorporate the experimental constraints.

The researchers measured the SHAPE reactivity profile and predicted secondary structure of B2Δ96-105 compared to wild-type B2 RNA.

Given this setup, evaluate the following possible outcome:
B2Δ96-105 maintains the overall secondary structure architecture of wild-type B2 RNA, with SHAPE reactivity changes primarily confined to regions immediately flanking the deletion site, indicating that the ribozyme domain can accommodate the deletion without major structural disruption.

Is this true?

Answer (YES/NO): NO